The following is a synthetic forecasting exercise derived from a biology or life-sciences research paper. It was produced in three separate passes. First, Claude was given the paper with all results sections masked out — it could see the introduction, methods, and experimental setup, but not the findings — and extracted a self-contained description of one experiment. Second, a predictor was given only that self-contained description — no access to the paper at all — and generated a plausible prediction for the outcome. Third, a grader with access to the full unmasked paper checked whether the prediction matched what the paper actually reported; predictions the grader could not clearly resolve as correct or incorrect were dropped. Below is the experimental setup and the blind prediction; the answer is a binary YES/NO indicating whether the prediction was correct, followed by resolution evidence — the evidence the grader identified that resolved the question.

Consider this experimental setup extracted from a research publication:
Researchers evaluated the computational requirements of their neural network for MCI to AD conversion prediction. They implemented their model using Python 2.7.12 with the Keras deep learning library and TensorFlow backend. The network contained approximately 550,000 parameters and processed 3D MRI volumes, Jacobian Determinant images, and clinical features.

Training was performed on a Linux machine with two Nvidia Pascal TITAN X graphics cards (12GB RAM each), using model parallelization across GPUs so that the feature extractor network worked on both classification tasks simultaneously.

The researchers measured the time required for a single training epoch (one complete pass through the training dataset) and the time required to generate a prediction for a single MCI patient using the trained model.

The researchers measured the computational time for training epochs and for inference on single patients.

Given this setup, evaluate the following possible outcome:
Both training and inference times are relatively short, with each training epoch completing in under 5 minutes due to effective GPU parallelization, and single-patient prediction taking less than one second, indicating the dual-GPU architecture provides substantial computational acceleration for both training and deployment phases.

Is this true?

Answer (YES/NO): YES